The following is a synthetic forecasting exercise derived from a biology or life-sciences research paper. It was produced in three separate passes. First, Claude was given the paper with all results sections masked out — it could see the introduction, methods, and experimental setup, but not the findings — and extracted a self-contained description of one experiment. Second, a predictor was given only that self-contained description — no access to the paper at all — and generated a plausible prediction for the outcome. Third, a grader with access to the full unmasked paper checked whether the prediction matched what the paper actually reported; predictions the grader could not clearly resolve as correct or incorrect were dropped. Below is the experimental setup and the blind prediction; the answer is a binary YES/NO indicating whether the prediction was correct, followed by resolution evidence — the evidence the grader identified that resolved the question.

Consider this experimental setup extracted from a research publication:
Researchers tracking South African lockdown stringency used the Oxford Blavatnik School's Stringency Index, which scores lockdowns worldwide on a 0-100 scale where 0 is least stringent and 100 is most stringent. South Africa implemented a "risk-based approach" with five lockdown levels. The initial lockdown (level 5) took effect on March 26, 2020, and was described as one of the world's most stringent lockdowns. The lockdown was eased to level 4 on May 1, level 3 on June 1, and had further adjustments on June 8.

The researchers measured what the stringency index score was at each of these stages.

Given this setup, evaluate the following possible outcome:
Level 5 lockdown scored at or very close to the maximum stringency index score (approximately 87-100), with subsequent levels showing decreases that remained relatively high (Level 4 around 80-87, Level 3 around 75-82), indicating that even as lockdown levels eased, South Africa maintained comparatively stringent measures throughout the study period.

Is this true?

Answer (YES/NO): YES